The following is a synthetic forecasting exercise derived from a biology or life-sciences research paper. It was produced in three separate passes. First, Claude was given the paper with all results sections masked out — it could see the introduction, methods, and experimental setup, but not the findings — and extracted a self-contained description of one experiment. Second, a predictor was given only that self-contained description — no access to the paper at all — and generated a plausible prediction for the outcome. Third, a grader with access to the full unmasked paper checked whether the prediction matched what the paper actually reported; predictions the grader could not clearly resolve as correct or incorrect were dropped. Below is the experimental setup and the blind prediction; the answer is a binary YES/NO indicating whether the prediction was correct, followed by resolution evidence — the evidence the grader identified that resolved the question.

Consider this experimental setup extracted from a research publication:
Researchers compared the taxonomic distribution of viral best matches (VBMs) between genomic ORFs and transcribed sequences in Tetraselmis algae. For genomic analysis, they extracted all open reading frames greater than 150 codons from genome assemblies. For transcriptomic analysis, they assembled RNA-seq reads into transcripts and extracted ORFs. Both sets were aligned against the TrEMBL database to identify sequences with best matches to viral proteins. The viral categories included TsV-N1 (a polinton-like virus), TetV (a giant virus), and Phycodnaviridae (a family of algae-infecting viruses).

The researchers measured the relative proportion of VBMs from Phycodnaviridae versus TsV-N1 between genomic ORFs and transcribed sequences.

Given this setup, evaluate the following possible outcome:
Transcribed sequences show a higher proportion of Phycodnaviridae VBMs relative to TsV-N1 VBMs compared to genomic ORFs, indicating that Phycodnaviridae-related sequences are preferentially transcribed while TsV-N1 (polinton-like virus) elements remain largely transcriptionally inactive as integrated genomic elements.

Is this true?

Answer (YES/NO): YES